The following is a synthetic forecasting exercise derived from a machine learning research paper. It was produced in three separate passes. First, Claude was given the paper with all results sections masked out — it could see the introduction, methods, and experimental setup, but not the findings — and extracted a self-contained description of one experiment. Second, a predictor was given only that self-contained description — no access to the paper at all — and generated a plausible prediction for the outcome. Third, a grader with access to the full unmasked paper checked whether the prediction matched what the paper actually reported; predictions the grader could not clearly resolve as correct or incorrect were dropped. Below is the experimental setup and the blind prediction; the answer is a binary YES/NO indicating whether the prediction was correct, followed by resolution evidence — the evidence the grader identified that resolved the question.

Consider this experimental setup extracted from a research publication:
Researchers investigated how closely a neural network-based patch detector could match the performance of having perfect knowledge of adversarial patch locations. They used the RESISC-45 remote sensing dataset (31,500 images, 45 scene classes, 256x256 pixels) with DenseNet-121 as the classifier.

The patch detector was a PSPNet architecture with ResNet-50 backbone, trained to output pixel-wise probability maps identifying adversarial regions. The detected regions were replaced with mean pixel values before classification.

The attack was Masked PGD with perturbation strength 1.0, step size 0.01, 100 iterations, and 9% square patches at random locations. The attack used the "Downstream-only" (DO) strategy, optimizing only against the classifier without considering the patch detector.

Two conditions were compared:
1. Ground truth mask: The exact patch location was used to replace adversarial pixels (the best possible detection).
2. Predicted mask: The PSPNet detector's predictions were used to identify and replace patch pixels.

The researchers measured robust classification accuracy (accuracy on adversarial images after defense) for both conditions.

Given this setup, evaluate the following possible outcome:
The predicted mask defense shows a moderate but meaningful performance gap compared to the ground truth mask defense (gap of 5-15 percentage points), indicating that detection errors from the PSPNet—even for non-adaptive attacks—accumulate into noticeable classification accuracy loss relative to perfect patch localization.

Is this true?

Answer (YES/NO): NO